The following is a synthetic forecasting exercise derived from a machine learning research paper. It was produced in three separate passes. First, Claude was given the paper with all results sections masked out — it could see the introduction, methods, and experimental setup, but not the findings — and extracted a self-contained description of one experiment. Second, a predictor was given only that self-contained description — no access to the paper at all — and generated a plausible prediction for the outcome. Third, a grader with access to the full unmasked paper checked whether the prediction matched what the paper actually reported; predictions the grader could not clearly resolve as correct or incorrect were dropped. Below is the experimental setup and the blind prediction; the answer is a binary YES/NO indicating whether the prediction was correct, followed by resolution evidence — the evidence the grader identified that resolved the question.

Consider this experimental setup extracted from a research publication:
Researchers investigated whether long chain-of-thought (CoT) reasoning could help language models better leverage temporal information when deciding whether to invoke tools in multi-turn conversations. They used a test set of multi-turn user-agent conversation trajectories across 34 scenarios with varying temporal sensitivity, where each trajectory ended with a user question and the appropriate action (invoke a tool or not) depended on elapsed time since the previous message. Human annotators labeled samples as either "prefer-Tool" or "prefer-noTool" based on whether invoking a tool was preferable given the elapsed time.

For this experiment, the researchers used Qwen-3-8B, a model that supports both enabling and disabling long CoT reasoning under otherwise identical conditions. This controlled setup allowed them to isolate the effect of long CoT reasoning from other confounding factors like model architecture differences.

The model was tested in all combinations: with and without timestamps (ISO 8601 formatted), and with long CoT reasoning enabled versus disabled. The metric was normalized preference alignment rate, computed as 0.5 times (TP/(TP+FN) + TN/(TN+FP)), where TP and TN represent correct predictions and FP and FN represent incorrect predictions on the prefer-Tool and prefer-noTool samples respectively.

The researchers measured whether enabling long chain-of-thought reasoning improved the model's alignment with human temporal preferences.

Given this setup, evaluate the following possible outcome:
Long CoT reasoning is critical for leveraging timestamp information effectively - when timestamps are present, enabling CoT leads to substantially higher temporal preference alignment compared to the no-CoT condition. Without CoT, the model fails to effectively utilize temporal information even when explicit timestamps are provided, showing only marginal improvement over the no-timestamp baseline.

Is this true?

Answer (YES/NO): NO